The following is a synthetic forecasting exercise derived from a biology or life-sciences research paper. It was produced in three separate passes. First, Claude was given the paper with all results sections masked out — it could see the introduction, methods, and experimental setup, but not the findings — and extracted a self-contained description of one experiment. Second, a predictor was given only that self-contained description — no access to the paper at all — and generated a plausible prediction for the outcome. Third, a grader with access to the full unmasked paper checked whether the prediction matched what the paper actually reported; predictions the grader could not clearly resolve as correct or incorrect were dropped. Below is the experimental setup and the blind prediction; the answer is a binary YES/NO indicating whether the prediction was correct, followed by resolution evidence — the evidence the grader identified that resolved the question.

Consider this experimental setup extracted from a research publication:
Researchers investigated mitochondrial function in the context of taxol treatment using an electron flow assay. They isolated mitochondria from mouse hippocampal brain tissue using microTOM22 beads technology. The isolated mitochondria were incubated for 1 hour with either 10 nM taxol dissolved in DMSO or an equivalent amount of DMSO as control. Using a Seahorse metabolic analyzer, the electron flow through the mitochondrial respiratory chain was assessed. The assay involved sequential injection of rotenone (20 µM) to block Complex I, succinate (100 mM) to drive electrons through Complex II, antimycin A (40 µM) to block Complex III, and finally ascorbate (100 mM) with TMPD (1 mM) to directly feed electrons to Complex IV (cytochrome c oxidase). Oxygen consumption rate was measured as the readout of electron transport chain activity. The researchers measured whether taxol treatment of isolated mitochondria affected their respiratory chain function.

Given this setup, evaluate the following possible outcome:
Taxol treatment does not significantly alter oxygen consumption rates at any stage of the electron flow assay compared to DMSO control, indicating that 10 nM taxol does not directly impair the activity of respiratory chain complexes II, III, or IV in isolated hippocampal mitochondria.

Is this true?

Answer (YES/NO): YES